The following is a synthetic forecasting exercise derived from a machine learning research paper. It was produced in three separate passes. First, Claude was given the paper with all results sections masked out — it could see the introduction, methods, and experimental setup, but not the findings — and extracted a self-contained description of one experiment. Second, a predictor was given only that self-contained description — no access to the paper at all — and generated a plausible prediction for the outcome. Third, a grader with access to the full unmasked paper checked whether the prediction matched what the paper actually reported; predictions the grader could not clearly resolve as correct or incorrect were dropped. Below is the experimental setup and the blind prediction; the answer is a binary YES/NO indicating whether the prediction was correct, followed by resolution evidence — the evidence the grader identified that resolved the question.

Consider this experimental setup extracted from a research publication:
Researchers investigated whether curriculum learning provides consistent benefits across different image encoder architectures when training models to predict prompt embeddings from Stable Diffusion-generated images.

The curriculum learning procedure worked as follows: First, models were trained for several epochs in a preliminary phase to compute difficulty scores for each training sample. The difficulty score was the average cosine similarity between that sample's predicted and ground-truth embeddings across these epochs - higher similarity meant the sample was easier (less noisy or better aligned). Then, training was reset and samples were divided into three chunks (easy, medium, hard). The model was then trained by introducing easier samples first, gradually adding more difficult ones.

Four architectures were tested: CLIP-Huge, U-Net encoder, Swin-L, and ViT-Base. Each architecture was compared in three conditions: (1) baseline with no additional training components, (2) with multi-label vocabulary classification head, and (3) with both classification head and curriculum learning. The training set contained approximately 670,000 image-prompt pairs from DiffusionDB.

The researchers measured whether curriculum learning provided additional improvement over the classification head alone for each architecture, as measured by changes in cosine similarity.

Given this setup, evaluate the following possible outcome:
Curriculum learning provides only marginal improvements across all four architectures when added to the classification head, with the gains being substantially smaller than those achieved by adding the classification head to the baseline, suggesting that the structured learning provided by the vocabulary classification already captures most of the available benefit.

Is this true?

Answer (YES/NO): NO